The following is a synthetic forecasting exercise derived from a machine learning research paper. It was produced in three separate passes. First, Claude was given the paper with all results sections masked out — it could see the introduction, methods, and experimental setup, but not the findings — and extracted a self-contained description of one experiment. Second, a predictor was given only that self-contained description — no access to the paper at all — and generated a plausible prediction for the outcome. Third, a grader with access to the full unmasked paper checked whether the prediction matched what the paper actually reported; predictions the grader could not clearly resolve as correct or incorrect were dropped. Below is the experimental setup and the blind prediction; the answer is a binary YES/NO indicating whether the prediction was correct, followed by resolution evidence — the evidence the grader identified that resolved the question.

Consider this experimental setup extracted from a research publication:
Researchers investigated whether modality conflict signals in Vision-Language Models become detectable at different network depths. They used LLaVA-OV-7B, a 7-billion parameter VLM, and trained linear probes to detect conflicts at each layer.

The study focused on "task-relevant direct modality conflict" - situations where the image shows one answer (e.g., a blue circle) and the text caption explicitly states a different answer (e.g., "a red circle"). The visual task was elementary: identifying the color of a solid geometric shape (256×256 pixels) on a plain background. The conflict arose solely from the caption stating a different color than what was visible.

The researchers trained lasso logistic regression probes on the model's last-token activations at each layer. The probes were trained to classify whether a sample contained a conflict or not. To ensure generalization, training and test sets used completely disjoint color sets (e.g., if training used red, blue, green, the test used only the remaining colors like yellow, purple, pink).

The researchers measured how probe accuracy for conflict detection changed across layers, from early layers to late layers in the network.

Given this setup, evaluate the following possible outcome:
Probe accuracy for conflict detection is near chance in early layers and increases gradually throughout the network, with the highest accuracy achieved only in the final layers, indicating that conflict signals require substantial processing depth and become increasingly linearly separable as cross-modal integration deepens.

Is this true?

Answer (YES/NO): NO